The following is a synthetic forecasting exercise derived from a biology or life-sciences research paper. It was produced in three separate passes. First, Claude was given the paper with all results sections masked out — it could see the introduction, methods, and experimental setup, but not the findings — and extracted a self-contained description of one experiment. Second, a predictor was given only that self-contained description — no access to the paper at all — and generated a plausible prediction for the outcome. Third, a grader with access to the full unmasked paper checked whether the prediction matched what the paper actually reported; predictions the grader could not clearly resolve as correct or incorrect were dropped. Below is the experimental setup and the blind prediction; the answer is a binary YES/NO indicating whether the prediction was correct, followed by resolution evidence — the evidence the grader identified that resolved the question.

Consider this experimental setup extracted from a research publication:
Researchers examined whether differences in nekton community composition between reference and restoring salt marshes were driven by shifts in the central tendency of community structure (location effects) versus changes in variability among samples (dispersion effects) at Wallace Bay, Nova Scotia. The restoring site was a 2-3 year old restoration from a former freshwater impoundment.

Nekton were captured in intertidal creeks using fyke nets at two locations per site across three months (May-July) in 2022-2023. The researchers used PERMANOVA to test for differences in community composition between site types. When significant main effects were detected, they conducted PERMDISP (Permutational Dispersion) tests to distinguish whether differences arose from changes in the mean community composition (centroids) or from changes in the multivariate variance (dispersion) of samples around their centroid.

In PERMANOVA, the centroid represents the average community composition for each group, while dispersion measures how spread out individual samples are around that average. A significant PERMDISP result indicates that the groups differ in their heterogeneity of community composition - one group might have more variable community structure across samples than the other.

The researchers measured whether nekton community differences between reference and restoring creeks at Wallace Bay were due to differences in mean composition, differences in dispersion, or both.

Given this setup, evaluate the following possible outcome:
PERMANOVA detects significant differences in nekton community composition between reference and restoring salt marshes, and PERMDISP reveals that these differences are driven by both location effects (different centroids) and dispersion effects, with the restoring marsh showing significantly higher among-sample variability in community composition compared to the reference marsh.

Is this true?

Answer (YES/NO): NO